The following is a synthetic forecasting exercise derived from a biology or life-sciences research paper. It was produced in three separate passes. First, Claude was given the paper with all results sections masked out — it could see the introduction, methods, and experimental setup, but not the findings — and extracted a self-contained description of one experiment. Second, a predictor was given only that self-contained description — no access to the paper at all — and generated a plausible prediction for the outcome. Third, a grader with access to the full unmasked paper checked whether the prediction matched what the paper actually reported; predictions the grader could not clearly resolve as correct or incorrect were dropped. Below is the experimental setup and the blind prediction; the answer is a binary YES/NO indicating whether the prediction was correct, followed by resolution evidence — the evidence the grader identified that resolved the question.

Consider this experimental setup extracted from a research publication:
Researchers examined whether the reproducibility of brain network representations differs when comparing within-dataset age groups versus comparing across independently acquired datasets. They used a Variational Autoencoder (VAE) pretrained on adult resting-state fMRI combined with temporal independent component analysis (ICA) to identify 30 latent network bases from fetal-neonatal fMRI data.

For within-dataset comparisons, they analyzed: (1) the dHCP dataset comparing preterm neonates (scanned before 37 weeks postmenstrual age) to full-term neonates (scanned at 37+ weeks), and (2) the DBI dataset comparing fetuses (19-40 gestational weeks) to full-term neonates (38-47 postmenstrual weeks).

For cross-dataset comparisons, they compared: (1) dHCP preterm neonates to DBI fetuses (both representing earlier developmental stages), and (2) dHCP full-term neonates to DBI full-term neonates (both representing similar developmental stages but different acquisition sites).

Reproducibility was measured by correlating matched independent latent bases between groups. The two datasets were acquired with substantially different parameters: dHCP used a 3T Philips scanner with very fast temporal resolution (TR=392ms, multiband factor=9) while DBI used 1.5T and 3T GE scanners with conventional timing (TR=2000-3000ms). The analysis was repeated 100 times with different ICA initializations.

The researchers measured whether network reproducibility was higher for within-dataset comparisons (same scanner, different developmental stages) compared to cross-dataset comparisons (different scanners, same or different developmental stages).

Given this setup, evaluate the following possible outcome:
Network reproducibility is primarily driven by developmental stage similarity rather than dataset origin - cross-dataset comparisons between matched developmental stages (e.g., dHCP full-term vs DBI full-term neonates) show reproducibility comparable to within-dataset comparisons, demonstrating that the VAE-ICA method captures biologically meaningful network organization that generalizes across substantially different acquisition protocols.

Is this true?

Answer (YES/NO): YES